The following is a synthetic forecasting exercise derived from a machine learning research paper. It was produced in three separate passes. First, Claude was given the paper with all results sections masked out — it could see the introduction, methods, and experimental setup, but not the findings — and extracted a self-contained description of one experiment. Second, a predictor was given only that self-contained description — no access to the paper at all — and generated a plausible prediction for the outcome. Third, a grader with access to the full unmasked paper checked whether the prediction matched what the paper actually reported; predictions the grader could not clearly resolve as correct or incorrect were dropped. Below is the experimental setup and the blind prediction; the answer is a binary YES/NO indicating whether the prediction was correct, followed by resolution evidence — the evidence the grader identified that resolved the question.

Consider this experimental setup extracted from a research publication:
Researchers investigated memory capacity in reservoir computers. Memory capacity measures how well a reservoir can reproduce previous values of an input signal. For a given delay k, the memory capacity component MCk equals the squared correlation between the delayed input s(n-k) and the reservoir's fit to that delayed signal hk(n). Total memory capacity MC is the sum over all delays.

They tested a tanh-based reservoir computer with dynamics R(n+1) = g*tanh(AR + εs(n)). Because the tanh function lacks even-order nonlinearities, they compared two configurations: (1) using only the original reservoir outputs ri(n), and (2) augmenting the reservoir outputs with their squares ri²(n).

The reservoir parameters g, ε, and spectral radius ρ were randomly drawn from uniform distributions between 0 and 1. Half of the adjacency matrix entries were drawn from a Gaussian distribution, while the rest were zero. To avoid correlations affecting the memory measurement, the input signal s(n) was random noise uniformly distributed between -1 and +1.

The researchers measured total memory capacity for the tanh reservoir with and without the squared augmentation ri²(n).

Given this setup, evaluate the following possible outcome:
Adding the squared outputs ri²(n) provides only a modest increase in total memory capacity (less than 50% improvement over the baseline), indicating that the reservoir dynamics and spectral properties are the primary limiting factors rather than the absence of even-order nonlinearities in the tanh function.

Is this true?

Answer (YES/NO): YES